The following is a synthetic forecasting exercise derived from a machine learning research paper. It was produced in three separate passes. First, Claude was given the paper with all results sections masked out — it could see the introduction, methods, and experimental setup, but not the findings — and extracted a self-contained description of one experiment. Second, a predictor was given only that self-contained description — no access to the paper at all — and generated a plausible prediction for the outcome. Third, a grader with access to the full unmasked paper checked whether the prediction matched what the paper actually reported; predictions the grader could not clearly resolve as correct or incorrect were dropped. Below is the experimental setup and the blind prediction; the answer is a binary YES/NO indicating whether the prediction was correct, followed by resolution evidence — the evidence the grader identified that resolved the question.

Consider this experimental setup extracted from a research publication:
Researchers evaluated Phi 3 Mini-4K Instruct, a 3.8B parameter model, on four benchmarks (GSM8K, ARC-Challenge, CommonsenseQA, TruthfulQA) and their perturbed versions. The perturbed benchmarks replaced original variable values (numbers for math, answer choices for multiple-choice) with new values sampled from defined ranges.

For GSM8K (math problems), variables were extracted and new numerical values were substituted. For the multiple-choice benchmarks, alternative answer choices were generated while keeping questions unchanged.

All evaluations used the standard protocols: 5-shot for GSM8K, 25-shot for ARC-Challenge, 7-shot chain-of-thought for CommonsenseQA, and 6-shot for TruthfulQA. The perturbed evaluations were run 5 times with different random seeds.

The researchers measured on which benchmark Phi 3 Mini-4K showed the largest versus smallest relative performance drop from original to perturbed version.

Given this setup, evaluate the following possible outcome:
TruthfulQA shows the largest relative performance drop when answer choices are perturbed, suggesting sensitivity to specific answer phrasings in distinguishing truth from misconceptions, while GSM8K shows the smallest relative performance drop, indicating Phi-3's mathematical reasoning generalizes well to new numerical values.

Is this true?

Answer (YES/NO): NO